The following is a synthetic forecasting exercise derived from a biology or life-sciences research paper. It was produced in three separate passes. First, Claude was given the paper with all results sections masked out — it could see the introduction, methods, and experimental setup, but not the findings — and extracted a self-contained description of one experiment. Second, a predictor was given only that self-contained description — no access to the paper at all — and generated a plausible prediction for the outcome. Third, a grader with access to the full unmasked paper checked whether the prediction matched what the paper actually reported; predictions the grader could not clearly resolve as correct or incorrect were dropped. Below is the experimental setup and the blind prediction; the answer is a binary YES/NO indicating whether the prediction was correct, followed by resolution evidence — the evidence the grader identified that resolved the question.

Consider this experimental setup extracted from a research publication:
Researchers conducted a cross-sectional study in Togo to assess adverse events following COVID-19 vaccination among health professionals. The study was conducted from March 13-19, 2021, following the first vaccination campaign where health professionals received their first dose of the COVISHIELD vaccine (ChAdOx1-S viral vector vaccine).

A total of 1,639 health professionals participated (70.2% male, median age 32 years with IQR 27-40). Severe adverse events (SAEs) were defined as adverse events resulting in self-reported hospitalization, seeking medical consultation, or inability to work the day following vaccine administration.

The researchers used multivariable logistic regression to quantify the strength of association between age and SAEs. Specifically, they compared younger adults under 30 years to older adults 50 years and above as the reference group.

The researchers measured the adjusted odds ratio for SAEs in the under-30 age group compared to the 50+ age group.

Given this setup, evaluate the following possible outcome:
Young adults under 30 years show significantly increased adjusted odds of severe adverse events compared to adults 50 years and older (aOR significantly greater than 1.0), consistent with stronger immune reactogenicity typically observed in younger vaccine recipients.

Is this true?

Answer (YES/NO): YES